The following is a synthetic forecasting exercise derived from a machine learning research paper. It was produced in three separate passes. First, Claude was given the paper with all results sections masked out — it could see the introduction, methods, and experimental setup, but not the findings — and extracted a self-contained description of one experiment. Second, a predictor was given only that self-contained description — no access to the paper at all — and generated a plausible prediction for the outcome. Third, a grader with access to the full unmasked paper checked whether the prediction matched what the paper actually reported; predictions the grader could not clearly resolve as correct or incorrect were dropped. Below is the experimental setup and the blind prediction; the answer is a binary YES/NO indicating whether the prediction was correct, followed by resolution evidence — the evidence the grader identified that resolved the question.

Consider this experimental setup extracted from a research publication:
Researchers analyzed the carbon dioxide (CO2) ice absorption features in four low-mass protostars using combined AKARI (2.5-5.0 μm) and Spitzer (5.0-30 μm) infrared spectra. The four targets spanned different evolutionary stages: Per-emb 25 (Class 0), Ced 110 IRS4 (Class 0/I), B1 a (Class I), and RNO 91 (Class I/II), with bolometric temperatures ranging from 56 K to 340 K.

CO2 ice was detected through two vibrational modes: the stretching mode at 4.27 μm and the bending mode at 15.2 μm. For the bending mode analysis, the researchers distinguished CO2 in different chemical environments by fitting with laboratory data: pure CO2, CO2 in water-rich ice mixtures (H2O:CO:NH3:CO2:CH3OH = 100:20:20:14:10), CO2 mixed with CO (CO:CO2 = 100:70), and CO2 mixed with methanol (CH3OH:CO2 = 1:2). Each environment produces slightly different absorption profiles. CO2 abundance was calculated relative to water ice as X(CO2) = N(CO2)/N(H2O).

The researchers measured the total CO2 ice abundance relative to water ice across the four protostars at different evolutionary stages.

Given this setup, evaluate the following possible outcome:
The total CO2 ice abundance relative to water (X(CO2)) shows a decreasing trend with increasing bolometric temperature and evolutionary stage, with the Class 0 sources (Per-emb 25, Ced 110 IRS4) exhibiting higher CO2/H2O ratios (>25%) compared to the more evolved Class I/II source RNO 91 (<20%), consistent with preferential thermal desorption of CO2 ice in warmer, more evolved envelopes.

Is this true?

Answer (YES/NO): NO